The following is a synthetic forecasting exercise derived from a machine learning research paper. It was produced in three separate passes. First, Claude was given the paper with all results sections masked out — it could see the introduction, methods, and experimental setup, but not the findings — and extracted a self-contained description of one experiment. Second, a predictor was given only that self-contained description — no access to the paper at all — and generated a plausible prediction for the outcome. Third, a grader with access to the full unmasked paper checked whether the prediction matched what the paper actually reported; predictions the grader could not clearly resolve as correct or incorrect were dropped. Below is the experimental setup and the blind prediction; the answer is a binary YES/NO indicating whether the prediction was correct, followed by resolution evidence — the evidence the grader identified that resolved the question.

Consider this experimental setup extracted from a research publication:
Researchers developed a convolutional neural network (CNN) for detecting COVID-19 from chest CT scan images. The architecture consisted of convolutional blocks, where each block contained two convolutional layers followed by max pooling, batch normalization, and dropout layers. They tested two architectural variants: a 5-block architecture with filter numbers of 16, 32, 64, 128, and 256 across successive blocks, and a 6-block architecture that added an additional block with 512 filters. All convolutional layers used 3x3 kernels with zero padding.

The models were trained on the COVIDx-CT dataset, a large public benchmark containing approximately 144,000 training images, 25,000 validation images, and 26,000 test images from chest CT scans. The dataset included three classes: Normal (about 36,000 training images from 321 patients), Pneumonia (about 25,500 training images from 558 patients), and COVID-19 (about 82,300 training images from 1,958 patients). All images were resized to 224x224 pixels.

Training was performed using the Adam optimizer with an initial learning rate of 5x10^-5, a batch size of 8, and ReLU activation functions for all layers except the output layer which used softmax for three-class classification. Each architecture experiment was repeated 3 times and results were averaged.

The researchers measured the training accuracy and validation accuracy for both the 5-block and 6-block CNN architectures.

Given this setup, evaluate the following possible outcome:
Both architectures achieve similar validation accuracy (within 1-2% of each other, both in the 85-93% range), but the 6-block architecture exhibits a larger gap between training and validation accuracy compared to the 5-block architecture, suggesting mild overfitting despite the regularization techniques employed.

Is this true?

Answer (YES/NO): NO